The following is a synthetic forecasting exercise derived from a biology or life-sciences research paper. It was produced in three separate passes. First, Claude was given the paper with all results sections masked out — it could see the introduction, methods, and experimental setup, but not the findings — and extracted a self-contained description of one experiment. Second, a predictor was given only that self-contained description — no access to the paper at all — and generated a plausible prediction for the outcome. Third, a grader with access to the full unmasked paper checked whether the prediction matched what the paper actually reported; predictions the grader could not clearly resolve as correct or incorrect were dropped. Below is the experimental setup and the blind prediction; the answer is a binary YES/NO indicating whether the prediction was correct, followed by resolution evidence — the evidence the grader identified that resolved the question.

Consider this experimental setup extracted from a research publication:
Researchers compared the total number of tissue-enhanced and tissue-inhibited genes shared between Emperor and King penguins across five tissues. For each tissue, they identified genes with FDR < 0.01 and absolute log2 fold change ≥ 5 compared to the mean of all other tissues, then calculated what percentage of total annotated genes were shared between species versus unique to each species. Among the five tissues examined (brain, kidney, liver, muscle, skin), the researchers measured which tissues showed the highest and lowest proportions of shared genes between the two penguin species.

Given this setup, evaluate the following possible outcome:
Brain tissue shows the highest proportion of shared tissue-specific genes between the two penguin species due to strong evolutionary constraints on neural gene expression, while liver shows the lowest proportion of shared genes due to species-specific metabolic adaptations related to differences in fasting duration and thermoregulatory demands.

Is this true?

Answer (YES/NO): YES